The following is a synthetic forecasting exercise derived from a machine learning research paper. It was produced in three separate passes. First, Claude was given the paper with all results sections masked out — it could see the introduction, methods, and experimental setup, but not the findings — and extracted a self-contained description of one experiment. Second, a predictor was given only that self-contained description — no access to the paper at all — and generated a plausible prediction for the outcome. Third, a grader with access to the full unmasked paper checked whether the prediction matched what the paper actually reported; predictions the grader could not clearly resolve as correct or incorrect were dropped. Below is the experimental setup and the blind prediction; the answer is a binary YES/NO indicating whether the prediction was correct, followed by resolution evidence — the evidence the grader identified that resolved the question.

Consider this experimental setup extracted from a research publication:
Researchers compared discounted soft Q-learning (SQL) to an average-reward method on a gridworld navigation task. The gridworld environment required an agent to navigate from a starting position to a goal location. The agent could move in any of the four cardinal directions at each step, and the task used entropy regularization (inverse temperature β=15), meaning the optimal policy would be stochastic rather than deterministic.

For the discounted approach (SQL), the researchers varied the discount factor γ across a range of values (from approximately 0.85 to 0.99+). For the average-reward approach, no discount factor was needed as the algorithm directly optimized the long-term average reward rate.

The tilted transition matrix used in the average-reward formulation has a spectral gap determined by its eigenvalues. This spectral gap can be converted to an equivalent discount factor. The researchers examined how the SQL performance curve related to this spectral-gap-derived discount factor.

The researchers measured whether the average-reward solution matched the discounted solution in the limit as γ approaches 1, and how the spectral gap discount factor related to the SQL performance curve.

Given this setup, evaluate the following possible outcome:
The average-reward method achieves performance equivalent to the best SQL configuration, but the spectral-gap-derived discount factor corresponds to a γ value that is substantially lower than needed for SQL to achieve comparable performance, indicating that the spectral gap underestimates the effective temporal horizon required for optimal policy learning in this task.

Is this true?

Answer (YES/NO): NO